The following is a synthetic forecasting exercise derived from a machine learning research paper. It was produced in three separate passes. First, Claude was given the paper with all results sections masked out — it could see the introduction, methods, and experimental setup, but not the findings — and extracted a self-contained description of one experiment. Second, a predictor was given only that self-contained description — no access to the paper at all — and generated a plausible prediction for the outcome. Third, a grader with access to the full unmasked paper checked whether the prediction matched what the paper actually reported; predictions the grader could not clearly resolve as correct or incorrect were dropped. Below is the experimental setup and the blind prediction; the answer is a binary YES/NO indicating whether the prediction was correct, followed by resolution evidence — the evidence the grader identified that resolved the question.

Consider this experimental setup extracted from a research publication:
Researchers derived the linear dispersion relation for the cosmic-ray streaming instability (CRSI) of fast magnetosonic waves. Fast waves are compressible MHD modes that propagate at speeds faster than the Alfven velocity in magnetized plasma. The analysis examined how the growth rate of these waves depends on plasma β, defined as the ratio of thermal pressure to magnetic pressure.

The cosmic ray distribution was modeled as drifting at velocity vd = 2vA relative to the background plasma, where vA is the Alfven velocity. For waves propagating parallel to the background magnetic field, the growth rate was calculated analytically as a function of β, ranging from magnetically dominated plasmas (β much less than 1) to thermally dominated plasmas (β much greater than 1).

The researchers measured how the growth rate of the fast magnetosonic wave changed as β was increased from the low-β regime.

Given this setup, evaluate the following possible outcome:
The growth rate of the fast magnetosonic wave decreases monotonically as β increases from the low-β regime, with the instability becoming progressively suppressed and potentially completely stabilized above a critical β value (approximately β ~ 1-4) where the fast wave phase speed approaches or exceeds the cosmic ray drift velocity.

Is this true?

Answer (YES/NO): YES